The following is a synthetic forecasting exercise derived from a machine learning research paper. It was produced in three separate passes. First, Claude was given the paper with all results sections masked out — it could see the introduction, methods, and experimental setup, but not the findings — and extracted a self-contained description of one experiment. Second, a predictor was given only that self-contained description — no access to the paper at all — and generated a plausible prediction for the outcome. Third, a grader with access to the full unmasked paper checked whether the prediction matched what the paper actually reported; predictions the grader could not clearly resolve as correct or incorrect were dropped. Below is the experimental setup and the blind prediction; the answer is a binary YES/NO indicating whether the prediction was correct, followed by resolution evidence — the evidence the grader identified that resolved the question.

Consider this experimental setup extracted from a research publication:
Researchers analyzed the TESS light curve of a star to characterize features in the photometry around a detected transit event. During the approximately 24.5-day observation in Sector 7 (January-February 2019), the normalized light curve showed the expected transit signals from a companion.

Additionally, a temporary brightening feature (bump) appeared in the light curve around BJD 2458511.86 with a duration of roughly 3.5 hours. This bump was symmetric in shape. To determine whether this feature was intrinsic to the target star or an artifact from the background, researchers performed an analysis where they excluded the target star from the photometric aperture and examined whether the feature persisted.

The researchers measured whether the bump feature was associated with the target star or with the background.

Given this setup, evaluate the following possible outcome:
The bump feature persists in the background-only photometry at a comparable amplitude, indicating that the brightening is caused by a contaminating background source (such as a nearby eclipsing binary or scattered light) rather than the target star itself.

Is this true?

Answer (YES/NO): YES